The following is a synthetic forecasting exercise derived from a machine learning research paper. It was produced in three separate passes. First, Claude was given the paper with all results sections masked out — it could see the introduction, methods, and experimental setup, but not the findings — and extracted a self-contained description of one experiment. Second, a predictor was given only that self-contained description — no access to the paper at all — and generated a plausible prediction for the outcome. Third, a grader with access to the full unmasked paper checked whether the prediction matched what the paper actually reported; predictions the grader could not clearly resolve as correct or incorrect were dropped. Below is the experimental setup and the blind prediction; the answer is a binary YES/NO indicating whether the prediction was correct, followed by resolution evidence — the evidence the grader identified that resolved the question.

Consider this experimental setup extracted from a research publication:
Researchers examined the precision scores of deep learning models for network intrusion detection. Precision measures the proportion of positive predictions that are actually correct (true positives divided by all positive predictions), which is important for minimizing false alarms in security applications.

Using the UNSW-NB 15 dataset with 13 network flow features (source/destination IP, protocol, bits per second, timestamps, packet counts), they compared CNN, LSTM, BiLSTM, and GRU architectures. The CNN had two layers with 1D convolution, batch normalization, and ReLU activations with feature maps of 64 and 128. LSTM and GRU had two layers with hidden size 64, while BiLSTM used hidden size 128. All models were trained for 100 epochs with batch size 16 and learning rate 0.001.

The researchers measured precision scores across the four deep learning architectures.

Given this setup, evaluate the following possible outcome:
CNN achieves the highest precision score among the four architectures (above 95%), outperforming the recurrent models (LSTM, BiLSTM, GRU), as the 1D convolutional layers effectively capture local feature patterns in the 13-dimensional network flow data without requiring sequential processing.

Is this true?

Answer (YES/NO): NO